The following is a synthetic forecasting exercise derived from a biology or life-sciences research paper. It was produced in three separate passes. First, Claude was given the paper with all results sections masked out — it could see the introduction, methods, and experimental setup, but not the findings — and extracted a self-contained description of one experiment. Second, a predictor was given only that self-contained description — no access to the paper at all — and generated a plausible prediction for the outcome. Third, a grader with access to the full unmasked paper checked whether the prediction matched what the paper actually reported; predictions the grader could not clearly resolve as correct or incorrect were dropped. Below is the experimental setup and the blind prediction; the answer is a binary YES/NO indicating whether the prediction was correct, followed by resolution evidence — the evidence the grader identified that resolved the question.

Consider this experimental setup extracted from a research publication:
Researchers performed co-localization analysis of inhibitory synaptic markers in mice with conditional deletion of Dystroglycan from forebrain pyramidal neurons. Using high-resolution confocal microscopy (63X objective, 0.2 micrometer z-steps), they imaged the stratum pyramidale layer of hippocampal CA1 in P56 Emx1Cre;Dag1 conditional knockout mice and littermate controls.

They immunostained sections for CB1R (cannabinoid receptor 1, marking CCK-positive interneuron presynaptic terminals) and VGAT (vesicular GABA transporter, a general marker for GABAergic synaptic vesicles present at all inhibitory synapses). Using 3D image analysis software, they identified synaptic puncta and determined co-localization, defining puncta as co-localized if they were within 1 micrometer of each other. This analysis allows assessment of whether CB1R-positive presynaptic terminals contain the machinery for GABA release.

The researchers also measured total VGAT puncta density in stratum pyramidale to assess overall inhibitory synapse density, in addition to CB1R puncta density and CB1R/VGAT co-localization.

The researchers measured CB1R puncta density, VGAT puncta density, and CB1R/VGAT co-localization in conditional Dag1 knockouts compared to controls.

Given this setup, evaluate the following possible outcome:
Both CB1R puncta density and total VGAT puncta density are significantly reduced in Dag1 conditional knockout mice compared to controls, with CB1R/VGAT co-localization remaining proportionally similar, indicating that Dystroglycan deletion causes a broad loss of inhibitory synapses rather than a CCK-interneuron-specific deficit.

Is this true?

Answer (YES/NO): NO